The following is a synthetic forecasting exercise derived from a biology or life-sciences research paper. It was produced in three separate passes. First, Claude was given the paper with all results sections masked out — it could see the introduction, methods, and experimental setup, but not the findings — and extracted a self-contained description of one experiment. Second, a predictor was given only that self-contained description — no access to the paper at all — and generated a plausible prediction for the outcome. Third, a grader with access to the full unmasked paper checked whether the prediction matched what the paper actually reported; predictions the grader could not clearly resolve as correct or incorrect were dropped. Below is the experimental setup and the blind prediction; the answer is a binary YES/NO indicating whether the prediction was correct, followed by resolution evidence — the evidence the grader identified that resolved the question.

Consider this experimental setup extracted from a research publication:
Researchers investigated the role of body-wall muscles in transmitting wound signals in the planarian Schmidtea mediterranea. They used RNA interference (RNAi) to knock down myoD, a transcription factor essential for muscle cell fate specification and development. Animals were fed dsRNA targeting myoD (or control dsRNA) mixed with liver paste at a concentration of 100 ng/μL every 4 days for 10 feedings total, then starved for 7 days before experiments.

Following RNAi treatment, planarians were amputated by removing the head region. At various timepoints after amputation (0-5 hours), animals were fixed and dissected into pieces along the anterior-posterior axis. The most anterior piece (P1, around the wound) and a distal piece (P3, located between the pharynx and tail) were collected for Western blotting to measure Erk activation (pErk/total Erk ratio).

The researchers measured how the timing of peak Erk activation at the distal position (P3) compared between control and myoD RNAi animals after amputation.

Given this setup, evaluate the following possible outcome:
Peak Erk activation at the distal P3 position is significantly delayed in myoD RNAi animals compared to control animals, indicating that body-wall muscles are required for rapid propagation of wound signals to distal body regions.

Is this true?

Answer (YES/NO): NO